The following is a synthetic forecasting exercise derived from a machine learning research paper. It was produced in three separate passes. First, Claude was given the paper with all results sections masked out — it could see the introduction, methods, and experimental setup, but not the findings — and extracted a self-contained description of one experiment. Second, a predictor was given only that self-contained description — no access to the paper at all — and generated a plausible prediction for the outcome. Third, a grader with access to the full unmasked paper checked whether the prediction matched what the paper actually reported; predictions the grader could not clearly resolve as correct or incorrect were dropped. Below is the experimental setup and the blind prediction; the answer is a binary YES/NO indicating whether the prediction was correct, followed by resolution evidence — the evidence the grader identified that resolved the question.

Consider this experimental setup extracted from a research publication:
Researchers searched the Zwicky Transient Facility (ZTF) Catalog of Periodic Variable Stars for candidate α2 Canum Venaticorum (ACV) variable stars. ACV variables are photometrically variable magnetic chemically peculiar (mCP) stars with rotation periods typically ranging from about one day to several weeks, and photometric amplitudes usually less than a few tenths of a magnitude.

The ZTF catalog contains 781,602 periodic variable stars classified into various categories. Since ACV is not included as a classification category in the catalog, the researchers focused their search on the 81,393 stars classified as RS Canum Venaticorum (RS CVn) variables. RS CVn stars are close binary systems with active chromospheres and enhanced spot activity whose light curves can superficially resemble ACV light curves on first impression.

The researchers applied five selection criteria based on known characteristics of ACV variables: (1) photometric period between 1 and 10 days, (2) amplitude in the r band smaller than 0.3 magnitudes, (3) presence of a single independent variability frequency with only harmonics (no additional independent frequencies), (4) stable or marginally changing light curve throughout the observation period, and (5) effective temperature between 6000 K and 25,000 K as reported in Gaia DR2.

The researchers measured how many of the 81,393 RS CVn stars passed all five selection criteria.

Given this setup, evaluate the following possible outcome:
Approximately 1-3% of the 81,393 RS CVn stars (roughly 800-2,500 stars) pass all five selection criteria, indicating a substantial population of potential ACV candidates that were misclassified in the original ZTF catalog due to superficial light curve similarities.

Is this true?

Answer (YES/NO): YES